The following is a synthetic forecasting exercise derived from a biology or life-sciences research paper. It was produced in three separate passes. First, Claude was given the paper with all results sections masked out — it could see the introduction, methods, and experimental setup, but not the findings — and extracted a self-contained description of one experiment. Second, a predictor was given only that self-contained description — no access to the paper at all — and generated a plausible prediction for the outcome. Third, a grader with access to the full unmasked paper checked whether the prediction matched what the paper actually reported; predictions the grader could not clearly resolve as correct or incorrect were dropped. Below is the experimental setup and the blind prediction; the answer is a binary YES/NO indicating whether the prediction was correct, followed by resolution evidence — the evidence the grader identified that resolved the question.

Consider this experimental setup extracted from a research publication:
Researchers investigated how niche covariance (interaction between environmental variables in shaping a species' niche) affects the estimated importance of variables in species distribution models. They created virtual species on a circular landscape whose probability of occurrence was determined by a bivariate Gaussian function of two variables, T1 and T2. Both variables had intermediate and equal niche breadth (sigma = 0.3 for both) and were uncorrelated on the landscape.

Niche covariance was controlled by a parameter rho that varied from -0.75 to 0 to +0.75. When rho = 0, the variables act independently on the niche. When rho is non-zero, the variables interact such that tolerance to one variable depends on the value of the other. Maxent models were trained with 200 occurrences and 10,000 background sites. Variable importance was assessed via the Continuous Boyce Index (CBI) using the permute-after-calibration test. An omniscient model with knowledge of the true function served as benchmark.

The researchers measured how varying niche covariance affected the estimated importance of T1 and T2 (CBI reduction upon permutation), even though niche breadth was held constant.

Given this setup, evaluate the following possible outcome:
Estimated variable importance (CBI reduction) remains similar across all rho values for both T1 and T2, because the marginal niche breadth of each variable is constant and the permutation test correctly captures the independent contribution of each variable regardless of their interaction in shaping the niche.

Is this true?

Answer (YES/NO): NO